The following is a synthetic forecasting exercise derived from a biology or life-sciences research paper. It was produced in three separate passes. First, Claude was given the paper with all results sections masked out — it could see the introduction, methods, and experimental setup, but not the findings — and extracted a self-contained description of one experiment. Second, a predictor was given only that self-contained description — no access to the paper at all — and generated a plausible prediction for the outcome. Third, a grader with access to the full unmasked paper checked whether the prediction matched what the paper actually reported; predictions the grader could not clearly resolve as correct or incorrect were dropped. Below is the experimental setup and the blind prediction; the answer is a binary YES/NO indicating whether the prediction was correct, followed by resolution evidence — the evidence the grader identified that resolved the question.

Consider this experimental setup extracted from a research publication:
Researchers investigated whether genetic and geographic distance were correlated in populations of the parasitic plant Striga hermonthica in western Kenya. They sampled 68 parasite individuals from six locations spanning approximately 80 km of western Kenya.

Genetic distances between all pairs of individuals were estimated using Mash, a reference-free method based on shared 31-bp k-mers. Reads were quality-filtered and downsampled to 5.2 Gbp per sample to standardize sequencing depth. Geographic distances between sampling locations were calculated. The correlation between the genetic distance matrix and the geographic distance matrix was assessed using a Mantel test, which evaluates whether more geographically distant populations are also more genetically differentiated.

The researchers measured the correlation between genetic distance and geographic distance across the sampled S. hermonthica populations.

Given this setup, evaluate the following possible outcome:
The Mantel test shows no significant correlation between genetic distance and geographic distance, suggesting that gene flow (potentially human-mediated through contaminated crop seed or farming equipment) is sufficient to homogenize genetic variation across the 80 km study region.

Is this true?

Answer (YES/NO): NO